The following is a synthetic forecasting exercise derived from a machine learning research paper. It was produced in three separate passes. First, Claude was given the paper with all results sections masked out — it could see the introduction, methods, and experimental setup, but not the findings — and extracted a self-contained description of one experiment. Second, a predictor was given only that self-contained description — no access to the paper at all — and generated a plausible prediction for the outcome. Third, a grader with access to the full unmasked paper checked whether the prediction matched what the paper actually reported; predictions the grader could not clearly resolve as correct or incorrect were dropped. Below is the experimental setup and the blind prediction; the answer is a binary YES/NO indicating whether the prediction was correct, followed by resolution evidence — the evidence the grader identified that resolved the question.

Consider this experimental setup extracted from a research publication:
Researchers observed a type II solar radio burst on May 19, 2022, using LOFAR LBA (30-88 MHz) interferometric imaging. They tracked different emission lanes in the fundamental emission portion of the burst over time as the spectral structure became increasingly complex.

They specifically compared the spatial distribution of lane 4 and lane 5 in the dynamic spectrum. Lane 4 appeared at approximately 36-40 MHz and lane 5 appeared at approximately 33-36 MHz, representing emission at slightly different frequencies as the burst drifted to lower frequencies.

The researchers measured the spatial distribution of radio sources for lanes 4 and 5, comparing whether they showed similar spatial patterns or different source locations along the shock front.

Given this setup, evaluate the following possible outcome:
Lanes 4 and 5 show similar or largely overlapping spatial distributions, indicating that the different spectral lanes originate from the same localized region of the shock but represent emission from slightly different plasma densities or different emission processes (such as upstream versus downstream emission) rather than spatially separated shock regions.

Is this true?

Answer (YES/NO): NO